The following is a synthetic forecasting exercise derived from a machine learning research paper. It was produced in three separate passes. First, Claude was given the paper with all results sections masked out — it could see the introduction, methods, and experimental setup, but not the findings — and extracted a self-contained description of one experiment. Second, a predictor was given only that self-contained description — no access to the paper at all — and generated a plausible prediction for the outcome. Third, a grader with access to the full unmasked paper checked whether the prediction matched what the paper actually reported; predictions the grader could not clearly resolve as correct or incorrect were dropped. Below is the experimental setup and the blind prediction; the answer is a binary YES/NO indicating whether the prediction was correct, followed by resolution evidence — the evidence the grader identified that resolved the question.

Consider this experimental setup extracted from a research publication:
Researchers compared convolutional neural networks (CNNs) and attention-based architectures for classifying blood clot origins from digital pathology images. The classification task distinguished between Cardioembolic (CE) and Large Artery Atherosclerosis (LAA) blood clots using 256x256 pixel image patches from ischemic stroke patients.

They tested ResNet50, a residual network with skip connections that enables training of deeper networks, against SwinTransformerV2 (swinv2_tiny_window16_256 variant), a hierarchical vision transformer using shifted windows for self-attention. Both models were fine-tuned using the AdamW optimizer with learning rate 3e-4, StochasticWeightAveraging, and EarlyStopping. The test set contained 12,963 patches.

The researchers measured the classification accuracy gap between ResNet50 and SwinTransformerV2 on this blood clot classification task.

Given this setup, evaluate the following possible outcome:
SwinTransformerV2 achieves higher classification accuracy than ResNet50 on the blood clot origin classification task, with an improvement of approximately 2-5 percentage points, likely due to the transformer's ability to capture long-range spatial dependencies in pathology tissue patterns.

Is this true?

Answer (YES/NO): NO